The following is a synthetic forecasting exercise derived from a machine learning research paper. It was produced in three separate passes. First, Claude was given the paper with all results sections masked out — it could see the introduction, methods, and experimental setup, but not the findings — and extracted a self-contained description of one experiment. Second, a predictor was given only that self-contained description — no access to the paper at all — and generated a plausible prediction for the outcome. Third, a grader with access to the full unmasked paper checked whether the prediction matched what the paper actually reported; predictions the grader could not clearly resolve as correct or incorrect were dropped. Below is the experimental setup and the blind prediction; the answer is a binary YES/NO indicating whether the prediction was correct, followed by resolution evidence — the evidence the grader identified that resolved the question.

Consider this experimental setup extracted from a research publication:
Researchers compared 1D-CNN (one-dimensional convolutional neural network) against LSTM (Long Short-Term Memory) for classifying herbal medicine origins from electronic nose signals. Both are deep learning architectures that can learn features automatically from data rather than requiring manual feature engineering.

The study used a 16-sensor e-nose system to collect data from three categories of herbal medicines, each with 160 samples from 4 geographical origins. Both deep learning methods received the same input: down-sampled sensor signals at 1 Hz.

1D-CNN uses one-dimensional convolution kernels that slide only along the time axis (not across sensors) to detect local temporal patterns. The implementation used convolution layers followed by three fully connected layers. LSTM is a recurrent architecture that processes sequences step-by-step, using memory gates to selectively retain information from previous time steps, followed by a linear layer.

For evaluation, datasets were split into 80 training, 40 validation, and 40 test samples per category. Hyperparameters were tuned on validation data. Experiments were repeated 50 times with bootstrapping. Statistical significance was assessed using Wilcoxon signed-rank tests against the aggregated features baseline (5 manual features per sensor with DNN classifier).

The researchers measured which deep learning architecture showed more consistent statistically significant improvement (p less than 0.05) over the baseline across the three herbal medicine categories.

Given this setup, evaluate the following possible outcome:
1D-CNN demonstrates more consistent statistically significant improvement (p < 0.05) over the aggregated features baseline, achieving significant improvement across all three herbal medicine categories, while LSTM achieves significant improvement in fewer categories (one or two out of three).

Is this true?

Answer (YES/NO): NO